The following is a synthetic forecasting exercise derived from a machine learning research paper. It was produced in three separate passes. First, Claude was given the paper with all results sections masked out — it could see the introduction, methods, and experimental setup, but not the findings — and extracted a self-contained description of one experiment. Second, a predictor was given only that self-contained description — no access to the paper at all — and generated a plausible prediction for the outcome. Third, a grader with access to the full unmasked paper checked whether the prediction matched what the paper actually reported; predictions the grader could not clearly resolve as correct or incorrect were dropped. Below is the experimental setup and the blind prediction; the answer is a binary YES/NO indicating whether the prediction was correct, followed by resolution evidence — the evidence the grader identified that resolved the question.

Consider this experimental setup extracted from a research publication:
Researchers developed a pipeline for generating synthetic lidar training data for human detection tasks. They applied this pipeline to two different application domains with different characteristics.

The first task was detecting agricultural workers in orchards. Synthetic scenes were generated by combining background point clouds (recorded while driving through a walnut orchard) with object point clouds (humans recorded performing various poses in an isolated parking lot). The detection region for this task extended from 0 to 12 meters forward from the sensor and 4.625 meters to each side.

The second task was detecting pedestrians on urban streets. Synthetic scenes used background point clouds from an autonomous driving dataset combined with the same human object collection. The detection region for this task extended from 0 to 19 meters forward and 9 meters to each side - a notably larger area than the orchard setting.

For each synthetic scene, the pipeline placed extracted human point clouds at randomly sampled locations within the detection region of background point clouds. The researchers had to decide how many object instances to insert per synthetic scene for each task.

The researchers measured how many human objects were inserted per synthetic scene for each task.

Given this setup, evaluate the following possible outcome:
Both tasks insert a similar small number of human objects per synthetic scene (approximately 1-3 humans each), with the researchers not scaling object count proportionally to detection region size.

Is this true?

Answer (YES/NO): NO